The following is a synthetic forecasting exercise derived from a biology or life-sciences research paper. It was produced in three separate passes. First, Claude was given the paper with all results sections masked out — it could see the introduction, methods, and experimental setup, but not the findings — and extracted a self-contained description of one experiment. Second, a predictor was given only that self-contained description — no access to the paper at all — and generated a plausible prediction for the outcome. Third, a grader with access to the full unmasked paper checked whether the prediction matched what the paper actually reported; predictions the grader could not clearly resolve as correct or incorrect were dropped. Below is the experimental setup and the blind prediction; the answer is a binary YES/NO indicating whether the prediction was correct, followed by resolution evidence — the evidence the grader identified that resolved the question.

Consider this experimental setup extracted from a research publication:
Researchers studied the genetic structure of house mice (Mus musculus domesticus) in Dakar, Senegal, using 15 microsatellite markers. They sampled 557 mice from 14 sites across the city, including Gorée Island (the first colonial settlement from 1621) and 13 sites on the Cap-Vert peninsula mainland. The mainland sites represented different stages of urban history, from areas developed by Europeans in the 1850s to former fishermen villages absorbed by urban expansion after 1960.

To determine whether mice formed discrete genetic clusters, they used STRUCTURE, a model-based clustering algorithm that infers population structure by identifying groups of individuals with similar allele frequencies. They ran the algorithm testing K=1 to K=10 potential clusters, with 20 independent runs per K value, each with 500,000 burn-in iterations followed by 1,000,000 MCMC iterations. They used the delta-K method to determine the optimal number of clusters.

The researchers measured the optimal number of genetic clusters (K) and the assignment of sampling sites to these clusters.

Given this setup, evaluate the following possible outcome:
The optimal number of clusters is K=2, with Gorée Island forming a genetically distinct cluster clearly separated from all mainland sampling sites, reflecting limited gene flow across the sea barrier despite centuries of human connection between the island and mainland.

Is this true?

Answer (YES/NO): YES